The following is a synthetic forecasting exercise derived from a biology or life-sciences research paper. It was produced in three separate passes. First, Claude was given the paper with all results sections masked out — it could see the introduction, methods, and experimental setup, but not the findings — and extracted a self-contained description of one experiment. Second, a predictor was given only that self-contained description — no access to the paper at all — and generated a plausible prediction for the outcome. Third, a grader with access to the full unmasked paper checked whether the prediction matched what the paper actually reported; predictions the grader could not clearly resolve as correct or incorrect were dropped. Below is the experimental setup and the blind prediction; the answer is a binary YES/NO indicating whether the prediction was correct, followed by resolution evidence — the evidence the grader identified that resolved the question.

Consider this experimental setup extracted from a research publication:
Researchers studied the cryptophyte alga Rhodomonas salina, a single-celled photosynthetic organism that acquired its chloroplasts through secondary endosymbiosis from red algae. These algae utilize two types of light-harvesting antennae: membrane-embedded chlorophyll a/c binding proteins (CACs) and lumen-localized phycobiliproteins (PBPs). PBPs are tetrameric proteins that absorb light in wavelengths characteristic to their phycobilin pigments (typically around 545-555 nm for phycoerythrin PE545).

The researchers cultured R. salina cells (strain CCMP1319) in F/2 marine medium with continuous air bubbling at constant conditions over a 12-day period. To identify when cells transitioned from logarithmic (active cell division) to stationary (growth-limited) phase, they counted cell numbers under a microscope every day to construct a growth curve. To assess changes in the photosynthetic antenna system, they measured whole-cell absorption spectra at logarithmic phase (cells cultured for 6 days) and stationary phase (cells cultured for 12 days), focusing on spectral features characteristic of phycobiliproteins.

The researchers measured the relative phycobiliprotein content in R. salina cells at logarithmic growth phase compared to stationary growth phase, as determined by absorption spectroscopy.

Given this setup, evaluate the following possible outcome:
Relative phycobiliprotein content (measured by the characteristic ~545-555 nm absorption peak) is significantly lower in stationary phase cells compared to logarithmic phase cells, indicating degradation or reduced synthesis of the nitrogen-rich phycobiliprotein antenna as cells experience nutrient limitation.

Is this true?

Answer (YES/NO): YES